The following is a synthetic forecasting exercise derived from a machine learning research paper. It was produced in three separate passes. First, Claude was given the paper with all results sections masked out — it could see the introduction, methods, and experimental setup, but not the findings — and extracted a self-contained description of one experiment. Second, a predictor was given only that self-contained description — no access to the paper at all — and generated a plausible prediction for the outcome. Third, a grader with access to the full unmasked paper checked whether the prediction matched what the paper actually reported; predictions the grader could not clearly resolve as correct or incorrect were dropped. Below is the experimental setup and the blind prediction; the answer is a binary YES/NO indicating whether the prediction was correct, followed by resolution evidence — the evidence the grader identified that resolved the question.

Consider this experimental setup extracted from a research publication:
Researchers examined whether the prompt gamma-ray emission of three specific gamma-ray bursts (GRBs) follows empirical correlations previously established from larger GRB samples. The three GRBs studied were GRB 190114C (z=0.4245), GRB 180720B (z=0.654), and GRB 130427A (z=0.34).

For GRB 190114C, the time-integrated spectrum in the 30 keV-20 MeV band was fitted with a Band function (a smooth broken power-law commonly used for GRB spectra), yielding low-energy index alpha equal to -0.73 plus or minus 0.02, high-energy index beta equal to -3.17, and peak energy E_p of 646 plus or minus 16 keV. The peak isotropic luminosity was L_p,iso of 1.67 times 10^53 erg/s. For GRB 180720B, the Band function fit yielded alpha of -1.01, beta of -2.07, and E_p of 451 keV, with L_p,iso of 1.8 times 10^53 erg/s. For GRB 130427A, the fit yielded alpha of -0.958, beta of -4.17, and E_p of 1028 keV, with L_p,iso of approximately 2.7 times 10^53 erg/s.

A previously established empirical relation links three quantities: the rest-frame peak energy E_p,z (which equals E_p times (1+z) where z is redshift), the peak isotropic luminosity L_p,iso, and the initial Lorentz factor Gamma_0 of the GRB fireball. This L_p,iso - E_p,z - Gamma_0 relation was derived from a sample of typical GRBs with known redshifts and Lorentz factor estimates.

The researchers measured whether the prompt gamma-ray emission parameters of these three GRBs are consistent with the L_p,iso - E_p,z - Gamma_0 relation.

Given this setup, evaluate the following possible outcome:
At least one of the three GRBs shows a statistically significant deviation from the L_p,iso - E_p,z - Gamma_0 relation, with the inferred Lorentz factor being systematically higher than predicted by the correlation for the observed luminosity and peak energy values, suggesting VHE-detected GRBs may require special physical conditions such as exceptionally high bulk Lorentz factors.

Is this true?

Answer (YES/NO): NO